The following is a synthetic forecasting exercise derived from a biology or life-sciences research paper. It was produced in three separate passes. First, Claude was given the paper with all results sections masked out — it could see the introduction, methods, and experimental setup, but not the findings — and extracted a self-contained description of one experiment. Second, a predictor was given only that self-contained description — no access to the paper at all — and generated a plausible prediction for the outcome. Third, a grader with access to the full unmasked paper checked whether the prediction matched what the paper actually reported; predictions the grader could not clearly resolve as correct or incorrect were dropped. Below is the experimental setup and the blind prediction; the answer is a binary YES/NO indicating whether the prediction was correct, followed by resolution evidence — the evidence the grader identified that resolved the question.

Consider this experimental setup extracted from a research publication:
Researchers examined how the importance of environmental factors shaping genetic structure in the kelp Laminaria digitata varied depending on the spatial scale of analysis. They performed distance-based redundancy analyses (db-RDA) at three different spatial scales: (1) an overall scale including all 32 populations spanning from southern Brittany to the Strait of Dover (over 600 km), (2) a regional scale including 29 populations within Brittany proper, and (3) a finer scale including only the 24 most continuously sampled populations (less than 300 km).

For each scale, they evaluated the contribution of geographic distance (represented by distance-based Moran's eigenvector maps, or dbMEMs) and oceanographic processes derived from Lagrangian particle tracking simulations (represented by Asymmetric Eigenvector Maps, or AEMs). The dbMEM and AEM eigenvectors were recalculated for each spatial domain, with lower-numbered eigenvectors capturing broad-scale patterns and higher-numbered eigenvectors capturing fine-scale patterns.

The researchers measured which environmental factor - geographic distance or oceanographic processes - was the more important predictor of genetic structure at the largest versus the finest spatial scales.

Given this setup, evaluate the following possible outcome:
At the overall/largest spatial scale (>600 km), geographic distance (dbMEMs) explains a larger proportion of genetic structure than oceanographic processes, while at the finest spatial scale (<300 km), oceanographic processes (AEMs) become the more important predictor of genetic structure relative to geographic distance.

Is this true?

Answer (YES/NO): YES